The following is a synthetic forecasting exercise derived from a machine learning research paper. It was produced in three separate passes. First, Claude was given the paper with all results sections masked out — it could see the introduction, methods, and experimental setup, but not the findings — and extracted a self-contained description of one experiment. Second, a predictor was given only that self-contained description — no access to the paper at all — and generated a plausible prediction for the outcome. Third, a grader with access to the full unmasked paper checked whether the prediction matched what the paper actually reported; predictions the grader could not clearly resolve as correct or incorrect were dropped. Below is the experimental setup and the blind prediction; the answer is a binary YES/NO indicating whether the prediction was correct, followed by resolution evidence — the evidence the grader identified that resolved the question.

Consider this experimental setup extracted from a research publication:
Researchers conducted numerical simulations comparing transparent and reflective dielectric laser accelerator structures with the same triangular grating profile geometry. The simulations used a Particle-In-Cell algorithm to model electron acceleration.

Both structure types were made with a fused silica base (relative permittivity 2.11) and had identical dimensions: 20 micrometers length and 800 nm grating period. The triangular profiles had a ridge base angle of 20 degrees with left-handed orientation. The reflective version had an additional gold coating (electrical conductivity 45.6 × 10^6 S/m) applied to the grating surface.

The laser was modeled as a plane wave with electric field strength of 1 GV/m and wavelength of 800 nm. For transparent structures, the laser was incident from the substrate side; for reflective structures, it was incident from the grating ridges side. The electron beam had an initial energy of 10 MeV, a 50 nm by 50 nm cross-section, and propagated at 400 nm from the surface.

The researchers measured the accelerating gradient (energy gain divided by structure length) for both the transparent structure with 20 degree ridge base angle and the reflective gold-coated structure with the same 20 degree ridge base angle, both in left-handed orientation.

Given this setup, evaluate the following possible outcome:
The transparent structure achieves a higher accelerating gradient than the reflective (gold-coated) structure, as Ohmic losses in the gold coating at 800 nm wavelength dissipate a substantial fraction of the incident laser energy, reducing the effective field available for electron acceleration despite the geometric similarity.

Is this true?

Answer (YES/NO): NO